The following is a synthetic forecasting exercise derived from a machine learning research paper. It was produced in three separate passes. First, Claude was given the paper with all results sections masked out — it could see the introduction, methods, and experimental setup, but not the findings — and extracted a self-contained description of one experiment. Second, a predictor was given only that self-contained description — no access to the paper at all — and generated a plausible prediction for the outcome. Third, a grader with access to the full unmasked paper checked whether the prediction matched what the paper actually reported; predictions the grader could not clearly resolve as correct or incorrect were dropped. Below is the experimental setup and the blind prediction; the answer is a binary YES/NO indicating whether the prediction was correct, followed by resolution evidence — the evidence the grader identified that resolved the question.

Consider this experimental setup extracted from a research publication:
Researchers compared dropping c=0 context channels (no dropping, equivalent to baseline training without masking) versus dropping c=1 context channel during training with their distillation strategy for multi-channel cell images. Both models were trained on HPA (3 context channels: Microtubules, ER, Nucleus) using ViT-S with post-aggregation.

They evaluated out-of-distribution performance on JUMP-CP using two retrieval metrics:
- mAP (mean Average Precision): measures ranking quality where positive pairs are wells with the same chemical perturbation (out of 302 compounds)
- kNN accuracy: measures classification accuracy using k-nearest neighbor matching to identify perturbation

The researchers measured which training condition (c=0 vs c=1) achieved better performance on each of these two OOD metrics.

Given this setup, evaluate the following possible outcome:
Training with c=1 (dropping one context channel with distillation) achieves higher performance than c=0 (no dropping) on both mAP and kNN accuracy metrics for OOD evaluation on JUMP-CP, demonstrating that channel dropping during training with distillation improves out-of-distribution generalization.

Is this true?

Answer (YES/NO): NO